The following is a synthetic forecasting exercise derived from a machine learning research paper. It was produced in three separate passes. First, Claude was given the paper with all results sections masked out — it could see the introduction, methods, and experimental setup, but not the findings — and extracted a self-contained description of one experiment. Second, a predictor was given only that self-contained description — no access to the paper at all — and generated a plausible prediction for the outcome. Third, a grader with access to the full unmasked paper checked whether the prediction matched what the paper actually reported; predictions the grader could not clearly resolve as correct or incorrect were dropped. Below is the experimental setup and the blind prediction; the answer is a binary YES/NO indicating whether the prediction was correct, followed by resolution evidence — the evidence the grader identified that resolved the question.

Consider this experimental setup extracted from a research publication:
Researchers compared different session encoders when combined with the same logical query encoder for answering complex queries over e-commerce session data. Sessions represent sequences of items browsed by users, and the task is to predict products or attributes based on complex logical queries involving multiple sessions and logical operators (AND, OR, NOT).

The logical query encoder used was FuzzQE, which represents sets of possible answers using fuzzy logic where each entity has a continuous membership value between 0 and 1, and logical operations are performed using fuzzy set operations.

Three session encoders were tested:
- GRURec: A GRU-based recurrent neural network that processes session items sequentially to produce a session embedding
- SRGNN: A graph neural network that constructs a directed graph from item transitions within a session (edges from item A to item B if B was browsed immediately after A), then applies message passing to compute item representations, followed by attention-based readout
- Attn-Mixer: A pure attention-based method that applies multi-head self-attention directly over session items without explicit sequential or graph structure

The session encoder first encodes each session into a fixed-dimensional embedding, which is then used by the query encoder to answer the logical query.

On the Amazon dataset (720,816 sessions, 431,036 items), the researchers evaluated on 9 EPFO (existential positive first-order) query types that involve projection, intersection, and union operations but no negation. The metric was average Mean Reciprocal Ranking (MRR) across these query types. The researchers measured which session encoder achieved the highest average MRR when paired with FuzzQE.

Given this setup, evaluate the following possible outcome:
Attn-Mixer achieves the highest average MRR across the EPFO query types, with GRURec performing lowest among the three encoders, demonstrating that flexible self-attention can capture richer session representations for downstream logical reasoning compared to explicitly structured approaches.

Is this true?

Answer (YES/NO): NO